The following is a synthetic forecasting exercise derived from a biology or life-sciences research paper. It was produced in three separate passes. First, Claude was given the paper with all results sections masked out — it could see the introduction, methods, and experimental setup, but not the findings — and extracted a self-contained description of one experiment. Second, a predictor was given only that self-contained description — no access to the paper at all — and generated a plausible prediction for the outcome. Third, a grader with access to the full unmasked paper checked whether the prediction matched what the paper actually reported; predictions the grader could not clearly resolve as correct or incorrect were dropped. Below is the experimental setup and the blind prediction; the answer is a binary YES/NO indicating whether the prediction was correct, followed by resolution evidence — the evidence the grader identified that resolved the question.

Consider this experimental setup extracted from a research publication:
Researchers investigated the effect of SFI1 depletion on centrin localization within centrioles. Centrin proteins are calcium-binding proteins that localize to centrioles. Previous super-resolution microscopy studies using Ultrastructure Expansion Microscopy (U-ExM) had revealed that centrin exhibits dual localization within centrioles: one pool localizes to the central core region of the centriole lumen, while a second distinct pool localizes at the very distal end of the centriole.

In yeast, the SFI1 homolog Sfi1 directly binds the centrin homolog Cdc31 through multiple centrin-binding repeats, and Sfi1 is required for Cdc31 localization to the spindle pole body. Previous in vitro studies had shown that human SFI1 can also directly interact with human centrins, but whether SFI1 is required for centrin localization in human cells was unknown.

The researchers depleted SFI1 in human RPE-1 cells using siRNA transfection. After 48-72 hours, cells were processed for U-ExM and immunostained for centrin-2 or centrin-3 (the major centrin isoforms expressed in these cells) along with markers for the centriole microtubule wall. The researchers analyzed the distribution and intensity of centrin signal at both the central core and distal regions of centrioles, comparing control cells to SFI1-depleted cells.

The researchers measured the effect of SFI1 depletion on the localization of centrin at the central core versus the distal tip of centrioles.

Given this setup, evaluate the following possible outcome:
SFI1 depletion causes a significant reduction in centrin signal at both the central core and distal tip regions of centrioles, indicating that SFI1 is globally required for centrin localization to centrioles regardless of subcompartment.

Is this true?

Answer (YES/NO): NO